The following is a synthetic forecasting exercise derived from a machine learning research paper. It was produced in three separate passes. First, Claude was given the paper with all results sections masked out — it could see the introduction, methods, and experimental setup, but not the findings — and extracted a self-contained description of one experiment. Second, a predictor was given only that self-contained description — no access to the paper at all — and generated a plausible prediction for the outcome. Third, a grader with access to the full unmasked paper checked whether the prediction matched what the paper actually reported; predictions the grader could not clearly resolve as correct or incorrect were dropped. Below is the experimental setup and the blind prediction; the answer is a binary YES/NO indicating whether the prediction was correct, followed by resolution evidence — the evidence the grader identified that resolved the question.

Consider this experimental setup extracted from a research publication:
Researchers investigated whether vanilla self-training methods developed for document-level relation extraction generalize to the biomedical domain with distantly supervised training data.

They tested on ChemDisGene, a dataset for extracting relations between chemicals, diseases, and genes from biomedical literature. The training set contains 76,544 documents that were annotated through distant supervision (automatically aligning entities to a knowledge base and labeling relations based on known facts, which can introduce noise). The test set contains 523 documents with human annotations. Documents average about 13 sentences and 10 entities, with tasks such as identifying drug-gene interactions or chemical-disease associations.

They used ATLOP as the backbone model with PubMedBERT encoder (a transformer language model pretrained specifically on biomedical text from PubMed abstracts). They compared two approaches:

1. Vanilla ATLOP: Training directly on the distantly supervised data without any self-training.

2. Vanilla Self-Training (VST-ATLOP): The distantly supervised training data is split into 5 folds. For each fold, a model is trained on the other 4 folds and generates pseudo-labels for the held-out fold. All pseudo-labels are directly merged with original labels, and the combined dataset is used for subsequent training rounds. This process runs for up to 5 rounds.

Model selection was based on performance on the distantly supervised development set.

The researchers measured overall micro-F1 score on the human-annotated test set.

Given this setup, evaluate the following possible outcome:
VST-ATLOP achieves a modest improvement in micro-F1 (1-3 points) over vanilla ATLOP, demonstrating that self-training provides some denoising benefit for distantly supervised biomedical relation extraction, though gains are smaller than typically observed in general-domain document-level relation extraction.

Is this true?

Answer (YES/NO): NO